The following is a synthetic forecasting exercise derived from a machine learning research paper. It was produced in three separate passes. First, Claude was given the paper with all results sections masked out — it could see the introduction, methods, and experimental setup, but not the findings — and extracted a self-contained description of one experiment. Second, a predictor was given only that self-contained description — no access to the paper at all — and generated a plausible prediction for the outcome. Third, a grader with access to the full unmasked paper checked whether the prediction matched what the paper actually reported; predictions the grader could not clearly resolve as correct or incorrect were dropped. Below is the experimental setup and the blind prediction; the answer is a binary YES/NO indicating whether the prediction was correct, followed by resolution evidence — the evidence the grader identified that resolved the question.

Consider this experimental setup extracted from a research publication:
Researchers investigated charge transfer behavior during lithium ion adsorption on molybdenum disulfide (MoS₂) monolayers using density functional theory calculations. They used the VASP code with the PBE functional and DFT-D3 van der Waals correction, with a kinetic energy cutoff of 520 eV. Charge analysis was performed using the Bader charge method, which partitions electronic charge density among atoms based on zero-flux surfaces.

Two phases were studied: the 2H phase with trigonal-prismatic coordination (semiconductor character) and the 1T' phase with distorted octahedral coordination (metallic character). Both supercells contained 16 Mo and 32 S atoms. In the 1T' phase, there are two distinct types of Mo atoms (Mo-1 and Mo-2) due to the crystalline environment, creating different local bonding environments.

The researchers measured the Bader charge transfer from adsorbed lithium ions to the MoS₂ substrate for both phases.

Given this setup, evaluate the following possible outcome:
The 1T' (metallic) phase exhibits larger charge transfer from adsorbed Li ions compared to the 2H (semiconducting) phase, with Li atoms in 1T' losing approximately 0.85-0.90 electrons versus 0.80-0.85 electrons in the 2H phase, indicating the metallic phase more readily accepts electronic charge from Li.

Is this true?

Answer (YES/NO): NO